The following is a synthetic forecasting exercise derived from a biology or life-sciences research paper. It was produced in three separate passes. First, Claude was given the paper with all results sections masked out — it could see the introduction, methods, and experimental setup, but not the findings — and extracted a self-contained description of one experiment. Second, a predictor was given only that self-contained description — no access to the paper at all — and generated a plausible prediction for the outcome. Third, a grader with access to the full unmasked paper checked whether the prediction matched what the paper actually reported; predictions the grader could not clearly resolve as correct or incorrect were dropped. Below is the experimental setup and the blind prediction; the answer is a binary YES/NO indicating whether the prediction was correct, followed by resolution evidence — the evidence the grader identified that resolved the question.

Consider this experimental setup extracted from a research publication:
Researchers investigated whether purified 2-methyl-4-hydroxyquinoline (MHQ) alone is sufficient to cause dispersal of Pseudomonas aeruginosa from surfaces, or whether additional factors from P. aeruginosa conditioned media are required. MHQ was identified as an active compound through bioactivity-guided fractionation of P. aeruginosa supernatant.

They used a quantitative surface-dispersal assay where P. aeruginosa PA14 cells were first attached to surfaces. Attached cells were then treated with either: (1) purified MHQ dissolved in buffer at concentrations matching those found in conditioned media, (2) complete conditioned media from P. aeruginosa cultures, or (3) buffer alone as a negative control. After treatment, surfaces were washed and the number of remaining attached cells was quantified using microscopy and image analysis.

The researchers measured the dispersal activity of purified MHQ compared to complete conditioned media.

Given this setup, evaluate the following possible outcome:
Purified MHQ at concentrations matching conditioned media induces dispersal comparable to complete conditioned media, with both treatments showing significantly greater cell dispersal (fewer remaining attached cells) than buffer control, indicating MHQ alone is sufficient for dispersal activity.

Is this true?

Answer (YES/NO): NO